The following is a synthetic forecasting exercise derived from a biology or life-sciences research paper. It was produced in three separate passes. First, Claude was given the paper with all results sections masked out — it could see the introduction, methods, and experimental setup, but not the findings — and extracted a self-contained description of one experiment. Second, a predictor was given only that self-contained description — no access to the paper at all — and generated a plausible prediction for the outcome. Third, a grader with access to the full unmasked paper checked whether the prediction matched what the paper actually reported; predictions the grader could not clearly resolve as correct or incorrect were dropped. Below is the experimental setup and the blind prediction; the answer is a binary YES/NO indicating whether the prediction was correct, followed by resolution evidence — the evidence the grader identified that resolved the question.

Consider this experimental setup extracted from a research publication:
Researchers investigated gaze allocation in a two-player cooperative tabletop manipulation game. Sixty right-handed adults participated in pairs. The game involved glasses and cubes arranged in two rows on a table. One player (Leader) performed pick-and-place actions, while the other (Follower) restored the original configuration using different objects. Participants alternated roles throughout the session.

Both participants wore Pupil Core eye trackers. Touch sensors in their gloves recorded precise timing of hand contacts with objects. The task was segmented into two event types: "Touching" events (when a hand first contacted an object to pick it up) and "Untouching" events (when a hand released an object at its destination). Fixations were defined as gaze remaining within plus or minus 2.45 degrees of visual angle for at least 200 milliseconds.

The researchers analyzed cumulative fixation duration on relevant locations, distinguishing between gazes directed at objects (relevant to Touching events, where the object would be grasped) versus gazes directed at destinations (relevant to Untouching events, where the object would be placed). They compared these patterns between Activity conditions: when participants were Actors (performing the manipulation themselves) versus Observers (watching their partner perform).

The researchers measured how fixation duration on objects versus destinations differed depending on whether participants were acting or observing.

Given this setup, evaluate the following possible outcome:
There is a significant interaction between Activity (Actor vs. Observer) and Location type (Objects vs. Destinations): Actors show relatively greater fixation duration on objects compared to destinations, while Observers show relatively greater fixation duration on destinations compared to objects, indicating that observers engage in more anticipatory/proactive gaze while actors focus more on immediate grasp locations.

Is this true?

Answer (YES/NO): NO